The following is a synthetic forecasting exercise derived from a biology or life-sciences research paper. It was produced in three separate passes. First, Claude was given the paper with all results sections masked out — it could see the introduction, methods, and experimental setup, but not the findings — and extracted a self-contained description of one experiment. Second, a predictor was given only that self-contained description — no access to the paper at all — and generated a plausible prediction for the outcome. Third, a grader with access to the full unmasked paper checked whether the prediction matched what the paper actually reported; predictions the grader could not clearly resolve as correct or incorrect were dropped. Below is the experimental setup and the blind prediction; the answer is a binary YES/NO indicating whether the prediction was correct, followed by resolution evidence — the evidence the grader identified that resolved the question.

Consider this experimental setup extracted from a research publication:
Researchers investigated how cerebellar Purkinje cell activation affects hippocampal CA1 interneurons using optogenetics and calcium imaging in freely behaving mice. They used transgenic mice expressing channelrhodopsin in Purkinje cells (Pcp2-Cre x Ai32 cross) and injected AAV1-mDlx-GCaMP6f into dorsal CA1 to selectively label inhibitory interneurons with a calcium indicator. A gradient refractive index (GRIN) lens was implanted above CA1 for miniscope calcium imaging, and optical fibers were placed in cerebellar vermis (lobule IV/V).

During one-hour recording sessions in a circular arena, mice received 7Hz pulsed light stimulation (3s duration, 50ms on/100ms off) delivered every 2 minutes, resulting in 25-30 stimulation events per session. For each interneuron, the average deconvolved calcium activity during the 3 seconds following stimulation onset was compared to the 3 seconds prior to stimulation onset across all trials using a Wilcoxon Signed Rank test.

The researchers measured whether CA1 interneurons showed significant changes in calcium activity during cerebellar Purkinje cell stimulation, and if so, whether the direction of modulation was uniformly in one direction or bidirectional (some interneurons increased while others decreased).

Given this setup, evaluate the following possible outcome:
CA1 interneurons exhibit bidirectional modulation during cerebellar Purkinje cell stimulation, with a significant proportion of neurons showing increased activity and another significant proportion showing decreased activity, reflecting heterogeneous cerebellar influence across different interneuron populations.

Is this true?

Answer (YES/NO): YES